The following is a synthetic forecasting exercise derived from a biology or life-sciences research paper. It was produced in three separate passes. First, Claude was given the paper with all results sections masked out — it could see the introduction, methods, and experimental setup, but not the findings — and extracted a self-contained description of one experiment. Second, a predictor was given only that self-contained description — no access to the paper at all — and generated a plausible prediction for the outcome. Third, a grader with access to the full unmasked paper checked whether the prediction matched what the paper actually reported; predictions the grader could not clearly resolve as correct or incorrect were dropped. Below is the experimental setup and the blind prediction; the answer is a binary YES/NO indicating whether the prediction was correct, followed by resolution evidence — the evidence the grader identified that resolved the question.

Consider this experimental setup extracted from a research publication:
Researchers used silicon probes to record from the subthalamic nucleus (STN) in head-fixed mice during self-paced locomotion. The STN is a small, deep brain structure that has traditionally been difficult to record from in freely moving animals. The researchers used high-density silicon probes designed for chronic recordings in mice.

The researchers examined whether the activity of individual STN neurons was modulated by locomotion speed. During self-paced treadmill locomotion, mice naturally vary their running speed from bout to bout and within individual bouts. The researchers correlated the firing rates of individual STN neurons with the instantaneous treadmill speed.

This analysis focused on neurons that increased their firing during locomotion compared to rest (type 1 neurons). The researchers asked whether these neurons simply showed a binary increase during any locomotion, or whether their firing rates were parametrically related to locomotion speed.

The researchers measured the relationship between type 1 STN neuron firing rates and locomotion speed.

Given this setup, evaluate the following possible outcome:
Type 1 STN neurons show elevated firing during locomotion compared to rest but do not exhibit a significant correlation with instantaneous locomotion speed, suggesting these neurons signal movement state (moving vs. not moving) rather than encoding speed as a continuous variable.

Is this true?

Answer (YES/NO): NO